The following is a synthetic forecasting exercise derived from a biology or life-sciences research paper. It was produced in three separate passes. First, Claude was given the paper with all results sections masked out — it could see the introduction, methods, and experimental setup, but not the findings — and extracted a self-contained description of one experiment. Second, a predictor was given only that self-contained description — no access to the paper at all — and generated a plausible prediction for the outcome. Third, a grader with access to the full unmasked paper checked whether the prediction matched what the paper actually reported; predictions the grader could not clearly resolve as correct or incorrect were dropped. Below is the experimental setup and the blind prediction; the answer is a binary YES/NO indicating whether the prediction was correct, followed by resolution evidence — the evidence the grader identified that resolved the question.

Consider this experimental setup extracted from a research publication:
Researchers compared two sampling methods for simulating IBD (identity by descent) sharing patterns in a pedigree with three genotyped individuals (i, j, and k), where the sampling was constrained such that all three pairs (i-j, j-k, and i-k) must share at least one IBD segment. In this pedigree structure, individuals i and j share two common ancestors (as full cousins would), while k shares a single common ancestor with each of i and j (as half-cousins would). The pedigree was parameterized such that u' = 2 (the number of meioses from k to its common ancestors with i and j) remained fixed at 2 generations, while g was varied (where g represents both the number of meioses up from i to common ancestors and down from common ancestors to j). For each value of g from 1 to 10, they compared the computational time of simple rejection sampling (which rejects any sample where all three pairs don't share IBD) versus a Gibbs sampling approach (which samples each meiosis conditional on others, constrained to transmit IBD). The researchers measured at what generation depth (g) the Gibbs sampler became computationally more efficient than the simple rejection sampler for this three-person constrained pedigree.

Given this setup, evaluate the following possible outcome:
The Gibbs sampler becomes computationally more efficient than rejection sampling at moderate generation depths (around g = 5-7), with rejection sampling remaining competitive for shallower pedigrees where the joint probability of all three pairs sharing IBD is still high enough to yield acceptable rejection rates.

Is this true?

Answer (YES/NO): NO